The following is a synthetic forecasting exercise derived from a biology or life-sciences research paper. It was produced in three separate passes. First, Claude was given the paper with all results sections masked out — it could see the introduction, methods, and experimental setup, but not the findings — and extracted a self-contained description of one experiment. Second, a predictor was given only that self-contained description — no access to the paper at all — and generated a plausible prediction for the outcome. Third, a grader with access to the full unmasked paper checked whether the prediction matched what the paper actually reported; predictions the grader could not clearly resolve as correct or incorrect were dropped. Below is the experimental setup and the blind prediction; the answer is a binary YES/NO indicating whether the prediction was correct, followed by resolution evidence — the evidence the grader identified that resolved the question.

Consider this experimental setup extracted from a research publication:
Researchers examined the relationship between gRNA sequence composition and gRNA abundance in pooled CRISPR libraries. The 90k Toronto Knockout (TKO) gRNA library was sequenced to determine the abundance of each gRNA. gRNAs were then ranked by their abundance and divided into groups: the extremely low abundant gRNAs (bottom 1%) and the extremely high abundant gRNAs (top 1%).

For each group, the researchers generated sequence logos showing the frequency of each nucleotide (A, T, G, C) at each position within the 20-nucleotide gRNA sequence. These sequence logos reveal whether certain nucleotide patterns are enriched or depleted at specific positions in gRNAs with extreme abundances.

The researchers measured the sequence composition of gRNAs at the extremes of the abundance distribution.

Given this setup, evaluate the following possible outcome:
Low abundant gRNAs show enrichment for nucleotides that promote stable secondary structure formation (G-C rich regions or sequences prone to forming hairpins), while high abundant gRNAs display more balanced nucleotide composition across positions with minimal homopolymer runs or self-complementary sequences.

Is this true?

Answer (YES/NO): NO